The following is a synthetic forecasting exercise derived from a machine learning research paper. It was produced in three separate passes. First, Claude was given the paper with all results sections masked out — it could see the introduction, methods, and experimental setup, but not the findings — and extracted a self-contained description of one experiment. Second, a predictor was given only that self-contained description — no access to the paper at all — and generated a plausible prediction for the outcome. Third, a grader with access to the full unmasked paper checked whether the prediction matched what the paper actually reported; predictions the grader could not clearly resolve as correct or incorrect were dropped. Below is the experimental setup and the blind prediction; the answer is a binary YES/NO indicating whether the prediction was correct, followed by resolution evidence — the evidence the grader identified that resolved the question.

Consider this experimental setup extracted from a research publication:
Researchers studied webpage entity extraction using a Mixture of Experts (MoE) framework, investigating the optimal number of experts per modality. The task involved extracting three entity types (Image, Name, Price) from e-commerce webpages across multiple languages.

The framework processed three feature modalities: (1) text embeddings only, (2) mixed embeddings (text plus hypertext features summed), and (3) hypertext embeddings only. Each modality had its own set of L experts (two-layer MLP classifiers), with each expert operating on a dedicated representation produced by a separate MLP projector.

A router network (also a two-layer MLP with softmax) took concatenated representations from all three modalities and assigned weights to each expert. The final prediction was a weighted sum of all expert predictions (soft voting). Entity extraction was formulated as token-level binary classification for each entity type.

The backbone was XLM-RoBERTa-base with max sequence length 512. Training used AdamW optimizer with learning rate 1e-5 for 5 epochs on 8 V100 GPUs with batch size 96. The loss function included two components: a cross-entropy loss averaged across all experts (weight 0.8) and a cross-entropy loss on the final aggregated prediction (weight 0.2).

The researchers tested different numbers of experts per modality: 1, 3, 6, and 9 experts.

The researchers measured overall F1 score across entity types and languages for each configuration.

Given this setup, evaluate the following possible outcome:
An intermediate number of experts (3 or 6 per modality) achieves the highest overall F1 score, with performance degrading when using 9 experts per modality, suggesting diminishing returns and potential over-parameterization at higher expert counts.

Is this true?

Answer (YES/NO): YES